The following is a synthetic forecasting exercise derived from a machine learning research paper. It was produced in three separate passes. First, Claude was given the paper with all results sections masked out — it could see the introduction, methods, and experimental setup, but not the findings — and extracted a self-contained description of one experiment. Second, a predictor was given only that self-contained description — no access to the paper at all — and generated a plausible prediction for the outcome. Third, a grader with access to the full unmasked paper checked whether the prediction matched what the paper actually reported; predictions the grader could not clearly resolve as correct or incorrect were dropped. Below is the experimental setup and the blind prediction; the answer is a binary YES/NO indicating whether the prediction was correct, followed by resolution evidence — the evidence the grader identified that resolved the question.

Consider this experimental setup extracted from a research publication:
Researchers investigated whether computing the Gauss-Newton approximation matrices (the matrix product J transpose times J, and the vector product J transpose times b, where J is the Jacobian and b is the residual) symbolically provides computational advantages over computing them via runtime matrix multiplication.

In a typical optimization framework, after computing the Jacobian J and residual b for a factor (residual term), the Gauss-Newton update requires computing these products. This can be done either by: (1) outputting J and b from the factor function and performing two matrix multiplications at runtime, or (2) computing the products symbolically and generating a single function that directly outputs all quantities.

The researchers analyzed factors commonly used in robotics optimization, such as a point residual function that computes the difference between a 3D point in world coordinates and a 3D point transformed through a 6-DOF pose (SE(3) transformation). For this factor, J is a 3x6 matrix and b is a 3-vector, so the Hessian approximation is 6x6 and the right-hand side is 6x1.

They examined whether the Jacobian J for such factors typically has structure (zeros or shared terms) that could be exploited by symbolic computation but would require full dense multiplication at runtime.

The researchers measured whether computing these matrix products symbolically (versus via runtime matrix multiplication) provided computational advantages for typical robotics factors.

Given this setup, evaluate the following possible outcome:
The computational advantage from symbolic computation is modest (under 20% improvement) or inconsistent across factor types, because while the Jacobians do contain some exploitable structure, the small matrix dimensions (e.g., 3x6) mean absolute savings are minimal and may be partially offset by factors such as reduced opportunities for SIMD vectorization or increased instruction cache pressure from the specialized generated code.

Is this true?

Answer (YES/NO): NO